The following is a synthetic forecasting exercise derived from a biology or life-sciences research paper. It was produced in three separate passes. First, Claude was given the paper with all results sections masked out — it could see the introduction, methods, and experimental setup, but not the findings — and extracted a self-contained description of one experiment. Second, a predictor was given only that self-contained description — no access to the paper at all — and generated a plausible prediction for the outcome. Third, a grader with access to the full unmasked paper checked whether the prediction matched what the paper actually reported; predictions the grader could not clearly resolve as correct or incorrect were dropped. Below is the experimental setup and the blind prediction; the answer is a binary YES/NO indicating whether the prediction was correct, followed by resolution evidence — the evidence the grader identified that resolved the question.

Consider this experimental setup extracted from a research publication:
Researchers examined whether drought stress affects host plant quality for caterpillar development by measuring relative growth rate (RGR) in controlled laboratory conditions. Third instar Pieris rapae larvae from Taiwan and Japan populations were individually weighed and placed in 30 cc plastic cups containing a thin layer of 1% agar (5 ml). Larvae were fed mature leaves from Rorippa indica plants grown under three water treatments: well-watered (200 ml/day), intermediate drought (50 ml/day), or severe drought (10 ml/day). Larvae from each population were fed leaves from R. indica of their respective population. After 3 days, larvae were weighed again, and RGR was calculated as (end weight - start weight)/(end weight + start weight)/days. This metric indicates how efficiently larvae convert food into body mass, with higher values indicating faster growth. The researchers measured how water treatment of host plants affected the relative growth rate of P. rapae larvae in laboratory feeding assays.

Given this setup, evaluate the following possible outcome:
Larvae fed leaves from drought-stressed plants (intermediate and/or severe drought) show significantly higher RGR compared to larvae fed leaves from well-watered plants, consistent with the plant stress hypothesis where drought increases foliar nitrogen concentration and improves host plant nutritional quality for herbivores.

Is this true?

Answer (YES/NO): NO